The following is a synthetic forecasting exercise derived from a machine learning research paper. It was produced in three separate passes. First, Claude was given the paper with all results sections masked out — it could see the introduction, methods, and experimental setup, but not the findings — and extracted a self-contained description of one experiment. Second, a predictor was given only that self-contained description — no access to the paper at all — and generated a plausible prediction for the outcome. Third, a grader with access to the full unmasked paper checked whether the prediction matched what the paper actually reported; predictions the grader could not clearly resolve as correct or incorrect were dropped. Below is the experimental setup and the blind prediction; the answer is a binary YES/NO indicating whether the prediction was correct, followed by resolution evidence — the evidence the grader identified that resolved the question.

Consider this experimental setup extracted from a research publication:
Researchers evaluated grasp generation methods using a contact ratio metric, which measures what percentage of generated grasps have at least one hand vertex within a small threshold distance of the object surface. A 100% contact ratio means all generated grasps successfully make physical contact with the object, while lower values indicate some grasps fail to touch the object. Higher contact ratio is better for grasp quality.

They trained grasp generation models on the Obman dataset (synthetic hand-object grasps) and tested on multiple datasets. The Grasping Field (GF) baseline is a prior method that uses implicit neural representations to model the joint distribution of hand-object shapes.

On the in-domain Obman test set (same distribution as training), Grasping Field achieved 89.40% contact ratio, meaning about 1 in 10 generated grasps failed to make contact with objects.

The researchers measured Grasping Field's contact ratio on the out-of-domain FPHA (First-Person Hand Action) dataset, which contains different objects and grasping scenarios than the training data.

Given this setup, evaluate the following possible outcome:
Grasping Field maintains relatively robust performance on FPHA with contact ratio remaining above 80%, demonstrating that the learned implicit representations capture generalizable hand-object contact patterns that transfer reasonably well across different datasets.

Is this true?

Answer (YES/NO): YES